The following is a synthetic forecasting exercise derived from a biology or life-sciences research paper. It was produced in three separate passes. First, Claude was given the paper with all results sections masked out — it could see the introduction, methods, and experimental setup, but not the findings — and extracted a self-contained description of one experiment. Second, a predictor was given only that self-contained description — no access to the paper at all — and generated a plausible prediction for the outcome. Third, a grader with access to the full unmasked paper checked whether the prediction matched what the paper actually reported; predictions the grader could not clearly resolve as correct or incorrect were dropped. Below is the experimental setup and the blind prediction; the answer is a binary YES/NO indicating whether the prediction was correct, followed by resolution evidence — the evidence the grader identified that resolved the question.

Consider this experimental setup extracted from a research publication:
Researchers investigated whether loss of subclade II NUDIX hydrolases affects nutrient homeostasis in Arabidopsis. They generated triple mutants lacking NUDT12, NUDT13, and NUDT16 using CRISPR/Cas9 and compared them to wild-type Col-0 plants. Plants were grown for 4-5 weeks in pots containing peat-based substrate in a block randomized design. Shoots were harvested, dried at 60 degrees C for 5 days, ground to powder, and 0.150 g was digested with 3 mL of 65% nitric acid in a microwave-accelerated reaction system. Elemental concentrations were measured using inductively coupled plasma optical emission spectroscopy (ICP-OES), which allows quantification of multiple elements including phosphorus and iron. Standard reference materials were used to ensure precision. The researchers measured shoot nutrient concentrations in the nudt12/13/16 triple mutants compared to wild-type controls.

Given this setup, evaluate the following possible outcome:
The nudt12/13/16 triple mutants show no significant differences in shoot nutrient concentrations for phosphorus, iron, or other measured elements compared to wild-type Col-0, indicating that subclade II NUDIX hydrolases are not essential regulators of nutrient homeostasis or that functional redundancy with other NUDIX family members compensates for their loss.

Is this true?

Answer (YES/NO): NO